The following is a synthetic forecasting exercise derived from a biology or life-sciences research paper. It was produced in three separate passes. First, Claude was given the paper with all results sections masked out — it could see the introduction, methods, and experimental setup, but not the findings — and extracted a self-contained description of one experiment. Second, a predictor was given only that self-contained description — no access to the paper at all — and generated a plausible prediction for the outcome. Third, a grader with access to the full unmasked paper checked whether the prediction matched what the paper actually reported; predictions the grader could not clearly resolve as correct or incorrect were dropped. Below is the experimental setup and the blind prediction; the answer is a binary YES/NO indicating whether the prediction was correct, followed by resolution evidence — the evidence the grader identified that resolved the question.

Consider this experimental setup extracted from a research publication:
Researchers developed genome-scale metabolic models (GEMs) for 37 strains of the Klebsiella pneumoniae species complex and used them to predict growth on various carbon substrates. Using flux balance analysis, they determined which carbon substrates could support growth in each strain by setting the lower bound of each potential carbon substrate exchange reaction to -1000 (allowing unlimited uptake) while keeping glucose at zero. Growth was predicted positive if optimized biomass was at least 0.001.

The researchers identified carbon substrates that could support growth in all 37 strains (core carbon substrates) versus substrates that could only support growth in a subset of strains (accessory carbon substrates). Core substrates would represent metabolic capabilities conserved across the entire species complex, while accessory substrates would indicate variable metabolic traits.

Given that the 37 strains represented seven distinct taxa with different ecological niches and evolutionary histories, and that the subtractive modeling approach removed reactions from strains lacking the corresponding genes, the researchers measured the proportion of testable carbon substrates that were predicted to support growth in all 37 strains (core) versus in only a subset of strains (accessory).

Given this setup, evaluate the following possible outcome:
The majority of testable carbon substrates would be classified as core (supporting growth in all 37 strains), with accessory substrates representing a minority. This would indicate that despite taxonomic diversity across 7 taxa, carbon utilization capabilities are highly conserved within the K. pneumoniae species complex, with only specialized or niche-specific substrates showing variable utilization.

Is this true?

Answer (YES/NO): YES